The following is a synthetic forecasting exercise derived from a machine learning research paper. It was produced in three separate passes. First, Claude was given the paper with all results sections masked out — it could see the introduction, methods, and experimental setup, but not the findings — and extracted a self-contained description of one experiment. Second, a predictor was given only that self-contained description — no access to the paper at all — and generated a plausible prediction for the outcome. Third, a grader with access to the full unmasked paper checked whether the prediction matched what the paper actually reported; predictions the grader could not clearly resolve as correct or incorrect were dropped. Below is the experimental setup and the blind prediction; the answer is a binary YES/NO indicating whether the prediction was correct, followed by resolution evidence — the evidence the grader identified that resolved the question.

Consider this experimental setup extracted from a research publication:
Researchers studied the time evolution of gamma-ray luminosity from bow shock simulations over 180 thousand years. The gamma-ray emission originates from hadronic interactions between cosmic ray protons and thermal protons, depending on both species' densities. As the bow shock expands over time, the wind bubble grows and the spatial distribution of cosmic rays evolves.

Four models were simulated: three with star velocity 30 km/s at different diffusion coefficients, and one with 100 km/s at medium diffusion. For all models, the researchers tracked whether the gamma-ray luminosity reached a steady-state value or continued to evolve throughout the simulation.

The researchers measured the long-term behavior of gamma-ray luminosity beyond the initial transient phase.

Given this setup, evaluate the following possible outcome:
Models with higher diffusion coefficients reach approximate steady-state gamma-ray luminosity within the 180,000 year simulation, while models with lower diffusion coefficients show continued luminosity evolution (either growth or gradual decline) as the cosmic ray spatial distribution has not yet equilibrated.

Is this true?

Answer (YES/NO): NO